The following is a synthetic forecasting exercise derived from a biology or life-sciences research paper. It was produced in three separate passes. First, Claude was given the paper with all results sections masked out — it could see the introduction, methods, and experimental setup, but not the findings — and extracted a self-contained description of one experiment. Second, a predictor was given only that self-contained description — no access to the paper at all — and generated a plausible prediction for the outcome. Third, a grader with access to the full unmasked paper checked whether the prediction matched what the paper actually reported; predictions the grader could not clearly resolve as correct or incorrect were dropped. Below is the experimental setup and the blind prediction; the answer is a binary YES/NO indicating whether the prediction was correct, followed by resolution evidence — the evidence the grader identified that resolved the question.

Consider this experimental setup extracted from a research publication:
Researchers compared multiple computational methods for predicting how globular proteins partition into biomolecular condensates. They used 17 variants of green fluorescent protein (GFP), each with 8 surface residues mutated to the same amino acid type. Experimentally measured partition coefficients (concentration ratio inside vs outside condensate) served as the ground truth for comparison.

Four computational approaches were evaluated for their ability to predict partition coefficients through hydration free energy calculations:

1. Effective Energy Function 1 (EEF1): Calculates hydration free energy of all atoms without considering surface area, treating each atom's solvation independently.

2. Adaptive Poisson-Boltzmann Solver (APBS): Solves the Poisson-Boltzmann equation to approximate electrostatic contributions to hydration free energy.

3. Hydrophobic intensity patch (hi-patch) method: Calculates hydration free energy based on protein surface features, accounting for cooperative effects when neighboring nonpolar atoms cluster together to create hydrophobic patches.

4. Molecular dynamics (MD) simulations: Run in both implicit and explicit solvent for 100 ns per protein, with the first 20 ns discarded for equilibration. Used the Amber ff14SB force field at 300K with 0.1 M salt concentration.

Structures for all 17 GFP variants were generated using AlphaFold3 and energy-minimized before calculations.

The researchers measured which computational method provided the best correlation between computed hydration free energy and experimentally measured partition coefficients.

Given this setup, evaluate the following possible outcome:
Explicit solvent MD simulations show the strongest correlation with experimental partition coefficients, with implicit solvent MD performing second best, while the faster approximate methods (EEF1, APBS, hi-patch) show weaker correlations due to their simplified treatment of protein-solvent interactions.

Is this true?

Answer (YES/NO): NO